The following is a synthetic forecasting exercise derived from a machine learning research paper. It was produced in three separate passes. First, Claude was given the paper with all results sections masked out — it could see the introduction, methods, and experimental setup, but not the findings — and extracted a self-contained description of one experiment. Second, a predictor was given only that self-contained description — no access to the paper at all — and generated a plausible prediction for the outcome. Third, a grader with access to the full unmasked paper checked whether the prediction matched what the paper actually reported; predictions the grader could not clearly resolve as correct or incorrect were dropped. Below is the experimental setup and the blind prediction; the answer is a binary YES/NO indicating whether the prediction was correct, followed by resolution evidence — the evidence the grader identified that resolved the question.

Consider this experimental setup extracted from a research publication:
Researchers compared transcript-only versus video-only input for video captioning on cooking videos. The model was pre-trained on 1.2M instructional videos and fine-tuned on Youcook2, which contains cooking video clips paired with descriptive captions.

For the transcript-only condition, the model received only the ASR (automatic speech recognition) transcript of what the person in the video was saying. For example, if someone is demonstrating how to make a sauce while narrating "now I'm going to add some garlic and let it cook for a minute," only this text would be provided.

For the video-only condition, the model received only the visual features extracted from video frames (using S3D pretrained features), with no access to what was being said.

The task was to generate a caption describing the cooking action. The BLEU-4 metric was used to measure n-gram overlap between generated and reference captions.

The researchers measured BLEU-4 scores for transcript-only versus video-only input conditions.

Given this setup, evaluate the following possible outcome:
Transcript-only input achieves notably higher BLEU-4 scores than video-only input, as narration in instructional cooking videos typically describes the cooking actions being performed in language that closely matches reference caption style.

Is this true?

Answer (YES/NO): YES